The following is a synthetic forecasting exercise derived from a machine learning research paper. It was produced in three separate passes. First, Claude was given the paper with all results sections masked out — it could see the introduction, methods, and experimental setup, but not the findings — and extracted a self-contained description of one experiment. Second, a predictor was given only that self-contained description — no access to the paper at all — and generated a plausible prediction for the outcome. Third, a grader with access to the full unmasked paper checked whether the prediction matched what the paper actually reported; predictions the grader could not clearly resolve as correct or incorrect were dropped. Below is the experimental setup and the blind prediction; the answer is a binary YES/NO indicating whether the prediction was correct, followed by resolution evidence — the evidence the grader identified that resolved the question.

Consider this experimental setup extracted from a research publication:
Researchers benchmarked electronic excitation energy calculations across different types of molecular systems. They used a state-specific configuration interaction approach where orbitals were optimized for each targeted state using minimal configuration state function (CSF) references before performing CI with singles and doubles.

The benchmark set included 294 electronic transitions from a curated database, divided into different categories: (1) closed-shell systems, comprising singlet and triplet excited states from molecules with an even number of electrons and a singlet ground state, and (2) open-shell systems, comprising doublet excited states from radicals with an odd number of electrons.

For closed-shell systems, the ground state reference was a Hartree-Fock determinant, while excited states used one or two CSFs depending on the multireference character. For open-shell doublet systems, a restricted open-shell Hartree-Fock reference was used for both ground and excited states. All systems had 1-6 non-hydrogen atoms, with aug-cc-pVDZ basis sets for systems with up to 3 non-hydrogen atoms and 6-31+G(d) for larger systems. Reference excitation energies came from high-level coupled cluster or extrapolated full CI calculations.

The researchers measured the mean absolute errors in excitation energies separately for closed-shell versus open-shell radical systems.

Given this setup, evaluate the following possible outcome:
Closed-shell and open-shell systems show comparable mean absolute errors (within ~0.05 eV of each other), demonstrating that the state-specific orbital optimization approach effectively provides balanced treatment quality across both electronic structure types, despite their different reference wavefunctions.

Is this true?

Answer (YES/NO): YES